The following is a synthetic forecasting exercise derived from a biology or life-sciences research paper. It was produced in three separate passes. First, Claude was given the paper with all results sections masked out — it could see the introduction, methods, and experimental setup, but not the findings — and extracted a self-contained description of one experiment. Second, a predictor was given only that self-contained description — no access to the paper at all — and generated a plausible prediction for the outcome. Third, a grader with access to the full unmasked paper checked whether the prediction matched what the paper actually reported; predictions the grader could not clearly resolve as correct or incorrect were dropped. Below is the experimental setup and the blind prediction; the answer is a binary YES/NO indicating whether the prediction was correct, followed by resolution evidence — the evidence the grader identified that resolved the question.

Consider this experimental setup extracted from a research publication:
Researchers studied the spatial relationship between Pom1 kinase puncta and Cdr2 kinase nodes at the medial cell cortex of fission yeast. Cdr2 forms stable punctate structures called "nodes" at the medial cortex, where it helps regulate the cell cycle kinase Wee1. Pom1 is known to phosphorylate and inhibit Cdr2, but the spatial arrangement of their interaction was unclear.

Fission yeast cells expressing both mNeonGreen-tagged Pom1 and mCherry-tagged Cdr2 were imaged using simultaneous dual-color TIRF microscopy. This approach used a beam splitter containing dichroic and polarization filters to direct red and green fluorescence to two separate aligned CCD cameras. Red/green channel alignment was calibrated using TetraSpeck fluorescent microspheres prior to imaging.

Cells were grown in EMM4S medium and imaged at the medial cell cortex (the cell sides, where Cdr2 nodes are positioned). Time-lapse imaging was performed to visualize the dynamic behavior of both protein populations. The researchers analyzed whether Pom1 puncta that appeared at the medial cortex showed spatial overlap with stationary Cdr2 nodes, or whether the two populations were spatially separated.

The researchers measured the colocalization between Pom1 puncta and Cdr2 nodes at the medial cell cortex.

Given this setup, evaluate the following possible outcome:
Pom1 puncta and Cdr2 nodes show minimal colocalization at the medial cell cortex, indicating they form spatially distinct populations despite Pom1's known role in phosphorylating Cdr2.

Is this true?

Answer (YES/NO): NO